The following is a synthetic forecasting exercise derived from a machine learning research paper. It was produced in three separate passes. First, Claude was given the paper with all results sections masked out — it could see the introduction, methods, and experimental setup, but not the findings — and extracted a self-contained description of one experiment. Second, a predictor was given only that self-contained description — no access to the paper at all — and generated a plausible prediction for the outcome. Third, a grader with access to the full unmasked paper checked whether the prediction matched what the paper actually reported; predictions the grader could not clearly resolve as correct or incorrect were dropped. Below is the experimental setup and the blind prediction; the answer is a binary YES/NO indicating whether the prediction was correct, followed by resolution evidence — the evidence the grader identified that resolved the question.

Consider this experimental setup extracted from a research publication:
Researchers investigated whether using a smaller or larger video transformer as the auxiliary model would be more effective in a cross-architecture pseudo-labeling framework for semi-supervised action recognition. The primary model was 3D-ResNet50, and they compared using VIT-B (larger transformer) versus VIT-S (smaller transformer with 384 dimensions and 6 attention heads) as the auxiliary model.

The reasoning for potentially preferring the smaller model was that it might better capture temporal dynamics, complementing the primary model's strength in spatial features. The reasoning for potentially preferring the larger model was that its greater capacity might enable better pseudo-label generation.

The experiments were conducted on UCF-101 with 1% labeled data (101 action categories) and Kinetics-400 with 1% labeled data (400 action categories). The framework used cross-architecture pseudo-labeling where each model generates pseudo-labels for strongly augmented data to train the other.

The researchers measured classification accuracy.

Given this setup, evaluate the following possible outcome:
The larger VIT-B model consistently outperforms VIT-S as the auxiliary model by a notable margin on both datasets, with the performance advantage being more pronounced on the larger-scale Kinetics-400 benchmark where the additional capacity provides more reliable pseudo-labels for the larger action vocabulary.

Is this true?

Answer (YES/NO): NO